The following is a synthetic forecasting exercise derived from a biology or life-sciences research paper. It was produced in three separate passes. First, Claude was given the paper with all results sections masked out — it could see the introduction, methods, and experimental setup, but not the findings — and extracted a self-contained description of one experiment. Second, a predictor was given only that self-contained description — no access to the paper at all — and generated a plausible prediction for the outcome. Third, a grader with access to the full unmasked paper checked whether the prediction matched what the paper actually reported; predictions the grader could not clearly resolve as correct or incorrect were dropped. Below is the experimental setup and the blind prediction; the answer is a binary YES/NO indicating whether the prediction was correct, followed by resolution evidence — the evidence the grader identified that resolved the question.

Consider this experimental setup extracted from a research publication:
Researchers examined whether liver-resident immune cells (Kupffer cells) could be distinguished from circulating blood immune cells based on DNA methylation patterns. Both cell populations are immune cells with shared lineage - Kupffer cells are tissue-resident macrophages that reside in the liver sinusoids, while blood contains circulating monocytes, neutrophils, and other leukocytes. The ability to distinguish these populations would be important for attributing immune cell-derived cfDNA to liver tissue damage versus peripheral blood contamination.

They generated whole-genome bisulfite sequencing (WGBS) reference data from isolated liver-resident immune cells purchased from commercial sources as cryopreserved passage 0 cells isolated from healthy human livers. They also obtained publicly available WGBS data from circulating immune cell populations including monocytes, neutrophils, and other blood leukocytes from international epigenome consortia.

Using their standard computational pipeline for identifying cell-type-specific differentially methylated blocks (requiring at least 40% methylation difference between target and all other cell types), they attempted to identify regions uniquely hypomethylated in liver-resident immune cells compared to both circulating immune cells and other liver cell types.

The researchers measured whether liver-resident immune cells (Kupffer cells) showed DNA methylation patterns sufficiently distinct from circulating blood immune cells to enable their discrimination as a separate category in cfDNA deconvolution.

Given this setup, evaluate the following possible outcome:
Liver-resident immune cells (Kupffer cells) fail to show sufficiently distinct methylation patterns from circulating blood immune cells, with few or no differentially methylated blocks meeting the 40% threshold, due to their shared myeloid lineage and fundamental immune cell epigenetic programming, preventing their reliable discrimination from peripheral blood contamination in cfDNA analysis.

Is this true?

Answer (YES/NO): YES